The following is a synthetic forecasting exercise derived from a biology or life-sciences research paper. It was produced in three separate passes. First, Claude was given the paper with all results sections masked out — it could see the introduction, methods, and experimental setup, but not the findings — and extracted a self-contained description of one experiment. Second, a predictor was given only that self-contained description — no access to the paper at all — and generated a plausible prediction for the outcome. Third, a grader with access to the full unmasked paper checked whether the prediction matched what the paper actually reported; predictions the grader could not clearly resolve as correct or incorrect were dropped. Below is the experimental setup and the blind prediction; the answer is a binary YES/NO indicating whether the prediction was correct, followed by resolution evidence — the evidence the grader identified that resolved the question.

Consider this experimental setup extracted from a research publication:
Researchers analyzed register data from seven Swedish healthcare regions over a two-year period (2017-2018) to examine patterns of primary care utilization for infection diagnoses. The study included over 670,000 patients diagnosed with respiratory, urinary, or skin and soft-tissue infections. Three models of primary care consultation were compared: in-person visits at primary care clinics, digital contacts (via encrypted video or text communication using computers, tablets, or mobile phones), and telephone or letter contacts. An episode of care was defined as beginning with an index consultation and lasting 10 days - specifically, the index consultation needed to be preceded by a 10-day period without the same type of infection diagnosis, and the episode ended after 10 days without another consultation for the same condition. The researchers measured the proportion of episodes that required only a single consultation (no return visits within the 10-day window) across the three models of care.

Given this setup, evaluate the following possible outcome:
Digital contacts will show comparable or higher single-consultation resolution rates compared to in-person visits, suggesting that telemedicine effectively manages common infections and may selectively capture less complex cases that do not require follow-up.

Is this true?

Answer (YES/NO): YES